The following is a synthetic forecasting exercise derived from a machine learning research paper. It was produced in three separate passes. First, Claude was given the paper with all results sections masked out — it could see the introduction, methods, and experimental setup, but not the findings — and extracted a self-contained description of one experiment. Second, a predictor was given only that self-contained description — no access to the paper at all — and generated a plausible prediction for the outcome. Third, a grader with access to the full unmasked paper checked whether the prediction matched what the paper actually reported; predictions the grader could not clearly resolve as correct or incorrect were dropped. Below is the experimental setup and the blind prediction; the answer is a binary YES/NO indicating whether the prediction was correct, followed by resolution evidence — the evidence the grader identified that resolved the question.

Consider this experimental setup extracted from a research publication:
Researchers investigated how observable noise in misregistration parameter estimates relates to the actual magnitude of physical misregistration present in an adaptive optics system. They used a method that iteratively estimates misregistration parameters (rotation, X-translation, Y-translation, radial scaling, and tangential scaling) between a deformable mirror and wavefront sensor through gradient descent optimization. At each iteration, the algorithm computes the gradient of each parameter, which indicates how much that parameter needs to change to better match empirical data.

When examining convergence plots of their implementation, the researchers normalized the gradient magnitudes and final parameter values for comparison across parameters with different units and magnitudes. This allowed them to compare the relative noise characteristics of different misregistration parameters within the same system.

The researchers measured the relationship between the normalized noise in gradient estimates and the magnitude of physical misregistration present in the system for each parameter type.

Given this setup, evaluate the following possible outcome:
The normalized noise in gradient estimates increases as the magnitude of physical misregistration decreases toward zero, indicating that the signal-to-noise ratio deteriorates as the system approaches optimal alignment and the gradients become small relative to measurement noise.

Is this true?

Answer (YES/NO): YES